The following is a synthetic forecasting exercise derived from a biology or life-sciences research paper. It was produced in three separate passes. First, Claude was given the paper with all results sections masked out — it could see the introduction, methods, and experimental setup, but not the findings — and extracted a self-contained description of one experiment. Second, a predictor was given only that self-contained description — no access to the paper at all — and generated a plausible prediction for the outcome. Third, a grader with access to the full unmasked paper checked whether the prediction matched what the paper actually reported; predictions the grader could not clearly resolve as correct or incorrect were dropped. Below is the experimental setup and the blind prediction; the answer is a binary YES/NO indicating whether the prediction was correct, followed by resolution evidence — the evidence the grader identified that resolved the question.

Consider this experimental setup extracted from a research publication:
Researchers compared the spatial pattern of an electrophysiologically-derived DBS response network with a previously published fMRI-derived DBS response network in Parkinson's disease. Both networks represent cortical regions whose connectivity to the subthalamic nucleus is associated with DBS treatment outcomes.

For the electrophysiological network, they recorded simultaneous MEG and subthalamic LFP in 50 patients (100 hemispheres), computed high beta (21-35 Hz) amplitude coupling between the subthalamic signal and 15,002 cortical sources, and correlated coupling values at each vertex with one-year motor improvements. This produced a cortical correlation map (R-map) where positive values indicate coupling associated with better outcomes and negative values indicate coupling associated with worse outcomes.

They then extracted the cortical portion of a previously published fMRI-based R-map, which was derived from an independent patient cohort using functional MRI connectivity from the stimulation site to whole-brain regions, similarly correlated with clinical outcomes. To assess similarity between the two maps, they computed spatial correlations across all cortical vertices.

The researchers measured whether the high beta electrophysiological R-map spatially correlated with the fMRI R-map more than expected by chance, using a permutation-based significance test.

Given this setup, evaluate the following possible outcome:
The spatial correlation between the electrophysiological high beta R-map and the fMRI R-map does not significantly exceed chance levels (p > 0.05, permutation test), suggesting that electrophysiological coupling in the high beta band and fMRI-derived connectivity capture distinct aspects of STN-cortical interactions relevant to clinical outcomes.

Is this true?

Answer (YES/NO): NO